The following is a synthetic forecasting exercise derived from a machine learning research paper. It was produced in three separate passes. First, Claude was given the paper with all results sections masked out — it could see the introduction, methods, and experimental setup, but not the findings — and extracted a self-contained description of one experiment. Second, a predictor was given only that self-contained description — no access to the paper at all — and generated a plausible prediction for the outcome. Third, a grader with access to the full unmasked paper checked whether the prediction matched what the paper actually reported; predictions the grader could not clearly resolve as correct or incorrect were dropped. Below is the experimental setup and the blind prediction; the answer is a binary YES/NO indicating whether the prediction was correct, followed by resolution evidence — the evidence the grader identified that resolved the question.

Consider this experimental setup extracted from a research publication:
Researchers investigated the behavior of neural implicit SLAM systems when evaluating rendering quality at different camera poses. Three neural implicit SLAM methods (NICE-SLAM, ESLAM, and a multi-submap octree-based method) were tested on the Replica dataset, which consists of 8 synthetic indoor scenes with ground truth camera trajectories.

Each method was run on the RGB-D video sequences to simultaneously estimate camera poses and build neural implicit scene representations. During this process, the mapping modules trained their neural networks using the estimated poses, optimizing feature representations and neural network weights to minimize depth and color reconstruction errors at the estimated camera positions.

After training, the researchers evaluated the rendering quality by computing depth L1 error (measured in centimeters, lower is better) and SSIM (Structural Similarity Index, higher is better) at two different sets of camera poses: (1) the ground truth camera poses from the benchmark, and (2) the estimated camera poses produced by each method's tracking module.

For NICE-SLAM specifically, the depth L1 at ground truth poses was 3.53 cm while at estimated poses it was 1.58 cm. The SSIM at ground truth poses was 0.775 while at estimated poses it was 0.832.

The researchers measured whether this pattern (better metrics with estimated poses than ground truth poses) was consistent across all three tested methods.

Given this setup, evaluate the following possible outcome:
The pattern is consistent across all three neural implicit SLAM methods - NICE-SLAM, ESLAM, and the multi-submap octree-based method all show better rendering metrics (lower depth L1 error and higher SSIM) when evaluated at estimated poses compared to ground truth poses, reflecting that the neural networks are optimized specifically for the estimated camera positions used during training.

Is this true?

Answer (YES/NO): YES